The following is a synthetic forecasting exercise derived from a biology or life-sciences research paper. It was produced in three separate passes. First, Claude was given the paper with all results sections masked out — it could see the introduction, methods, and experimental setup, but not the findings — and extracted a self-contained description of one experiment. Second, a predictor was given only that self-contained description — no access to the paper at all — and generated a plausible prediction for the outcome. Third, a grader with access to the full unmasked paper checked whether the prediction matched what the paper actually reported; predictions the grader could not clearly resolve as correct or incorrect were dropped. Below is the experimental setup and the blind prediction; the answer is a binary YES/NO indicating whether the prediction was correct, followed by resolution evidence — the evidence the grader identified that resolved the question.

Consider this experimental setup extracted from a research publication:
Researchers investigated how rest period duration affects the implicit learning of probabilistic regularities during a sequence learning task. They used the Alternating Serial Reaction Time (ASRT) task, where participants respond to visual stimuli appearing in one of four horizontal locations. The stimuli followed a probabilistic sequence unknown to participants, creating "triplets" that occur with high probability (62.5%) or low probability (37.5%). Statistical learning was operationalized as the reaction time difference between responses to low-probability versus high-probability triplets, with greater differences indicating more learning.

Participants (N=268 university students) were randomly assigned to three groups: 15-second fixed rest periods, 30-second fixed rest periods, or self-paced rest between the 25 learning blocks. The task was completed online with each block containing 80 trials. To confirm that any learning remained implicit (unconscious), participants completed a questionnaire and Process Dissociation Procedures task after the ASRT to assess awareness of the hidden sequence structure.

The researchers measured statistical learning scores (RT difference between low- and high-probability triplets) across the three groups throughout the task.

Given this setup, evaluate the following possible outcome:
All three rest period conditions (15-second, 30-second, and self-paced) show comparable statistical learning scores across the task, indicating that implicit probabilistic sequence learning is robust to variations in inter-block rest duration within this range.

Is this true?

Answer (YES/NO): YES